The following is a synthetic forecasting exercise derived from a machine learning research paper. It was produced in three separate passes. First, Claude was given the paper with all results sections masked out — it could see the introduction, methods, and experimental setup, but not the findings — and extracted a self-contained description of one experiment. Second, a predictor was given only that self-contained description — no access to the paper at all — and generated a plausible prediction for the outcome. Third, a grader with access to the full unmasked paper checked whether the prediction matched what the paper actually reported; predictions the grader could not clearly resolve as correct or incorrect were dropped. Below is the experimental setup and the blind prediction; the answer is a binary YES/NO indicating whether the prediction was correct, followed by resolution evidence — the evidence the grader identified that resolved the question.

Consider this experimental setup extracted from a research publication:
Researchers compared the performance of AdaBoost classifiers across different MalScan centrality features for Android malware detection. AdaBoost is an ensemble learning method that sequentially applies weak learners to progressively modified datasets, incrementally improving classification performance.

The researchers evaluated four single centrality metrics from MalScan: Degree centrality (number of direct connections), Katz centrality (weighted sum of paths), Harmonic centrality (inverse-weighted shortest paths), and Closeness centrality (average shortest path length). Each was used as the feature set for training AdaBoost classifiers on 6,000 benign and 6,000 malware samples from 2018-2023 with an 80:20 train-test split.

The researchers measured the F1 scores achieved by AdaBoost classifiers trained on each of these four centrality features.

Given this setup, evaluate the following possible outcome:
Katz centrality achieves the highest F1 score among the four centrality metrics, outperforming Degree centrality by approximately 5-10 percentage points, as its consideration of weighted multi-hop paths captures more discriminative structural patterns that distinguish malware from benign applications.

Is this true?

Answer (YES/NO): NO